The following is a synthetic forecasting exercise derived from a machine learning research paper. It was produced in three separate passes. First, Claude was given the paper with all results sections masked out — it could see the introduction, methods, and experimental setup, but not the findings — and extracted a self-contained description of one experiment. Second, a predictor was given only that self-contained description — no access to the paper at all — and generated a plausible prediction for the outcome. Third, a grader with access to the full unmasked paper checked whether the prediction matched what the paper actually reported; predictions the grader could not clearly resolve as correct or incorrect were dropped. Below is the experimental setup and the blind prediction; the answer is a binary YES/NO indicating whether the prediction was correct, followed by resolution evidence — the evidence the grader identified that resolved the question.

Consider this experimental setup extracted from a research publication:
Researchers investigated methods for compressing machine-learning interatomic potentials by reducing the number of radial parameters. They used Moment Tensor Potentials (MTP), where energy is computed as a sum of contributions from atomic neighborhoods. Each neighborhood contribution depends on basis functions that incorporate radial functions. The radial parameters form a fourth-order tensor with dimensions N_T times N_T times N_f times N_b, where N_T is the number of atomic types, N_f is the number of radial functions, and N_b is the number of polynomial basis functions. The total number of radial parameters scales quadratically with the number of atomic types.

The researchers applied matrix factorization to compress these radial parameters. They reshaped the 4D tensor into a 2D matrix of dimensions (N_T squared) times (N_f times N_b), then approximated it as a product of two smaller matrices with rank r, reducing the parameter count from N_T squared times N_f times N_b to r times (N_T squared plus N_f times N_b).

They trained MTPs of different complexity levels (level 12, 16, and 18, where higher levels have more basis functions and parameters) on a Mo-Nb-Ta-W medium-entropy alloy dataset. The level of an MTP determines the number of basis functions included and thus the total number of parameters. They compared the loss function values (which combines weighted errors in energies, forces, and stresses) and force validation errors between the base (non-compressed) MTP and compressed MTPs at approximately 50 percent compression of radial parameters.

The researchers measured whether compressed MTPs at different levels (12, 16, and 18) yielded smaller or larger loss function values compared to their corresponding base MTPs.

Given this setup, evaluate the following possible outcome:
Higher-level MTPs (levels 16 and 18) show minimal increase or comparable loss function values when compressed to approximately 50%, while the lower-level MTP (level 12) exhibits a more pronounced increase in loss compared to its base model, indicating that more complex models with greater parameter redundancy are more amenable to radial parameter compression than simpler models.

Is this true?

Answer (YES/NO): NO